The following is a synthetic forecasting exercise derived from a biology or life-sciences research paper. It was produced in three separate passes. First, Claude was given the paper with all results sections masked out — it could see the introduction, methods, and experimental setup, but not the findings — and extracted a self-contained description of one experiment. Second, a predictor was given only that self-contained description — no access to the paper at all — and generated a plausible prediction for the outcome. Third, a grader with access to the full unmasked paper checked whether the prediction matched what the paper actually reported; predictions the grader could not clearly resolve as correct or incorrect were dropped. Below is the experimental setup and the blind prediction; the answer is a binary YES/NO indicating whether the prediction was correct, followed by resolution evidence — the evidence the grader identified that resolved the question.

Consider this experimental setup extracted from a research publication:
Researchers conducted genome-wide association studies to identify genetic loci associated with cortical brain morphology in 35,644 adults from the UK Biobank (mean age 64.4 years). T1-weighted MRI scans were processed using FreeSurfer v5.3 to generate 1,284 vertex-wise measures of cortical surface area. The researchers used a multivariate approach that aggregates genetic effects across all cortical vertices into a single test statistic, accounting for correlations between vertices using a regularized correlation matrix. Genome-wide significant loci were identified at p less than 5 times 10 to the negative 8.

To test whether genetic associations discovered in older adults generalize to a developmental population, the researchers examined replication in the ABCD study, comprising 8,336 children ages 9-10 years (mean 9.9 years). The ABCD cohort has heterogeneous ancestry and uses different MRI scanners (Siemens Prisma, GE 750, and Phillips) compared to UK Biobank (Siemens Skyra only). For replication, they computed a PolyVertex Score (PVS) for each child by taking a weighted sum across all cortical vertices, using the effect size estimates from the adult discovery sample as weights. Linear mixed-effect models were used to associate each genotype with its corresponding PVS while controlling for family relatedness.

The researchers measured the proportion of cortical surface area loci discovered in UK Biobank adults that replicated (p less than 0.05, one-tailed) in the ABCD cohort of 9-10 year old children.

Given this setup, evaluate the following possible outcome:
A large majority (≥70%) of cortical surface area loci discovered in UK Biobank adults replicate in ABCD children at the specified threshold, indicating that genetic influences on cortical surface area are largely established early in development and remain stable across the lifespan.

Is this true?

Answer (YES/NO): YES